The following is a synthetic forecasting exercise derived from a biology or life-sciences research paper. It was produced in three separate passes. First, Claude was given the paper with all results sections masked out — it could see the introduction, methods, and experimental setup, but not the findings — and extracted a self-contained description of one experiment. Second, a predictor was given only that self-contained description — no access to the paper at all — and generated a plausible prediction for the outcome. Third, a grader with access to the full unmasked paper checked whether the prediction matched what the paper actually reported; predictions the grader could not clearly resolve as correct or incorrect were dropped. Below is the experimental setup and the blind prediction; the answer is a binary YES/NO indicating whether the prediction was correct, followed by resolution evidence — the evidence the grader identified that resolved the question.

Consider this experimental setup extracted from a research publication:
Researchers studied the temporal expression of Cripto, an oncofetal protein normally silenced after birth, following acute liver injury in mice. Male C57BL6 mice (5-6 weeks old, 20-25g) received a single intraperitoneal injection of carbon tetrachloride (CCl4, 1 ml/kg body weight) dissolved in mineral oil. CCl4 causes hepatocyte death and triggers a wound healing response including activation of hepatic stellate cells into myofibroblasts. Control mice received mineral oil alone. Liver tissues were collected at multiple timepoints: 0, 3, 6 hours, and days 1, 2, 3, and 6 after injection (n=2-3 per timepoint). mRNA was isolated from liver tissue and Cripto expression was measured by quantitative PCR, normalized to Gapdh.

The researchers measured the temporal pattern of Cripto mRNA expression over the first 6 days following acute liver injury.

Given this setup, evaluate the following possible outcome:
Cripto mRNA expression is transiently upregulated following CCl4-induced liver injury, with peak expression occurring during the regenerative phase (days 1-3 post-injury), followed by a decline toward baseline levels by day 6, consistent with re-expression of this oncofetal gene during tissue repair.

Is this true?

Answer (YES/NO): YES